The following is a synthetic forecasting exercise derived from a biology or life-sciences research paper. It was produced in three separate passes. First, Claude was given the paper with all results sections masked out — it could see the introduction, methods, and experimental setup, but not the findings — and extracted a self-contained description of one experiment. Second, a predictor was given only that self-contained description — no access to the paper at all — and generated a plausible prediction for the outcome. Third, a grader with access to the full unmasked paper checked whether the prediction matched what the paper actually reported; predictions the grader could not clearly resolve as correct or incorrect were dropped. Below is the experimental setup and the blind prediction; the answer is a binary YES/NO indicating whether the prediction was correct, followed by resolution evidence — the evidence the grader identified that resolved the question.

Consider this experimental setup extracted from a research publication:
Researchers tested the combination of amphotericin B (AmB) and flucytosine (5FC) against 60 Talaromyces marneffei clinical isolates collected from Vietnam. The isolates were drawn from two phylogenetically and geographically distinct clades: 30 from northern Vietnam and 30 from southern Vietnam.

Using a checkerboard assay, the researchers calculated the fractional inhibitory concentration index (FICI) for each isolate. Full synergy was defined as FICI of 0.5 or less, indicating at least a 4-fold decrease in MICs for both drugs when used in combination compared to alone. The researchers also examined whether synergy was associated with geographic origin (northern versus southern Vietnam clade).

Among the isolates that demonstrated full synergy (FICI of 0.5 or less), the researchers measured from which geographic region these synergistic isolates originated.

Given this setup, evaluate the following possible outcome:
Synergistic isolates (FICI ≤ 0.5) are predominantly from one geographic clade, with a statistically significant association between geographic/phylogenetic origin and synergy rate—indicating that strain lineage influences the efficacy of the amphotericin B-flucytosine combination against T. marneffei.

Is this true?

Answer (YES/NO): NO